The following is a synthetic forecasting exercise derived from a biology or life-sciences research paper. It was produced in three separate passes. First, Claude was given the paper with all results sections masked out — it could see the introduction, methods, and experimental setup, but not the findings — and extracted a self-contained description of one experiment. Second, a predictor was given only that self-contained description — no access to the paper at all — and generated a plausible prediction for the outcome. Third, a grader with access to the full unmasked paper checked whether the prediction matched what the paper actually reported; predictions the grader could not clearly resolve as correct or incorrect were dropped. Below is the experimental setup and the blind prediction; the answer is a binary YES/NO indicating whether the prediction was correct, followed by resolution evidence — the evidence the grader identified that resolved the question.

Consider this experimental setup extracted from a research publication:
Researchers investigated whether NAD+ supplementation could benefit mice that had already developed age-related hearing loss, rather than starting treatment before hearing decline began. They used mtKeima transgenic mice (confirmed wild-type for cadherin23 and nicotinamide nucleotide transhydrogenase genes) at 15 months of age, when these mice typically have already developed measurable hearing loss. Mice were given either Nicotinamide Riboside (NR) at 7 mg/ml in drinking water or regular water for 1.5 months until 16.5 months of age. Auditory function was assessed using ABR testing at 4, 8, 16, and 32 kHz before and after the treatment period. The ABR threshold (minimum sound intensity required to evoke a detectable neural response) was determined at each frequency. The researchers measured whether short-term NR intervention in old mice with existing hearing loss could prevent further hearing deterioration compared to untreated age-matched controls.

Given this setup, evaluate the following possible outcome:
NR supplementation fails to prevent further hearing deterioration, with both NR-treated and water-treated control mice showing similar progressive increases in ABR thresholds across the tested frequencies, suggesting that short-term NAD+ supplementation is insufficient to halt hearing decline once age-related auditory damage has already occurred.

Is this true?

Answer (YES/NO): NO